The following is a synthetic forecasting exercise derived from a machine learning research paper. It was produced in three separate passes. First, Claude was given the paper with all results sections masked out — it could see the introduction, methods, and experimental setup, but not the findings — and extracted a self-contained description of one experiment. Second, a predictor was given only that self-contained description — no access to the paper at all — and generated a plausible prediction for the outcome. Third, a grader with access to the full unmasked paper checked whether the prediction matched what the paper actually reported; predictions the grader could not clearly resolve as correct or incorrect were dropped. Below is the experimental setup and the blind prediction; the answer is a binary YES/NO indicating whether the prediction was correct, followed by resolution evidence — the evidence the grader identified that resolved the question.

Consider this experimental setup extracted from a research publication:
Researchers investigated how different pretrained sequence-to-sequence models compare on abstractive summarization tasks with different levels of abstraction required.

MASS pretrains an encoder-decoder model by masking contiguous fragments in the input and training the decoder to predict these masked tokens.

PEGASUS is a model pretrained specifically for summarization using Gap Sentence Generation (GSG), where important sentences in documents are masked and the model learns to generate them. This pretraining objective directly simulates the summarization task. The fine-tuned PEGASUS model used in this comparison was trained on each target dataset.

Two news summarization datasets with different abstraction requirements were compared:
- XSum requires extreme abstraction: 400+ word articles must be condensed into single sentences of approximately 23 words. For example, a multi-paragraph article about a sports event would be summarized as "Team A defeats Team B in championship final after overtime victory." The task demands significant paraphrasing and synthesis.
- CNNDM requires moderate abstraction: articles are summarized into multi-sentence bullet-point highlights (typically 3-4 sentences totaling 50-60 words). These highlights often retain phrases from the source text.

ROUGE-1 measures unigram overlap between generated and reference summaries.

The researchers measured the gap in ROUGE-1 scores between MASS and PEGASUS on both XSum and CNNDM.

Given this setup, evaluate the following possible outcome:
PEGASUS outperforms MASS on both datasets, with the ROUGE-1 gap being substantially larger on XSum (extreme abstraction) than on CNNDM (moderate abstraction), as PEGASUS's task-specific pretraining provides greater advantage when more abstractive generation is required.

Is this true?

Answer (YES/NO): YES